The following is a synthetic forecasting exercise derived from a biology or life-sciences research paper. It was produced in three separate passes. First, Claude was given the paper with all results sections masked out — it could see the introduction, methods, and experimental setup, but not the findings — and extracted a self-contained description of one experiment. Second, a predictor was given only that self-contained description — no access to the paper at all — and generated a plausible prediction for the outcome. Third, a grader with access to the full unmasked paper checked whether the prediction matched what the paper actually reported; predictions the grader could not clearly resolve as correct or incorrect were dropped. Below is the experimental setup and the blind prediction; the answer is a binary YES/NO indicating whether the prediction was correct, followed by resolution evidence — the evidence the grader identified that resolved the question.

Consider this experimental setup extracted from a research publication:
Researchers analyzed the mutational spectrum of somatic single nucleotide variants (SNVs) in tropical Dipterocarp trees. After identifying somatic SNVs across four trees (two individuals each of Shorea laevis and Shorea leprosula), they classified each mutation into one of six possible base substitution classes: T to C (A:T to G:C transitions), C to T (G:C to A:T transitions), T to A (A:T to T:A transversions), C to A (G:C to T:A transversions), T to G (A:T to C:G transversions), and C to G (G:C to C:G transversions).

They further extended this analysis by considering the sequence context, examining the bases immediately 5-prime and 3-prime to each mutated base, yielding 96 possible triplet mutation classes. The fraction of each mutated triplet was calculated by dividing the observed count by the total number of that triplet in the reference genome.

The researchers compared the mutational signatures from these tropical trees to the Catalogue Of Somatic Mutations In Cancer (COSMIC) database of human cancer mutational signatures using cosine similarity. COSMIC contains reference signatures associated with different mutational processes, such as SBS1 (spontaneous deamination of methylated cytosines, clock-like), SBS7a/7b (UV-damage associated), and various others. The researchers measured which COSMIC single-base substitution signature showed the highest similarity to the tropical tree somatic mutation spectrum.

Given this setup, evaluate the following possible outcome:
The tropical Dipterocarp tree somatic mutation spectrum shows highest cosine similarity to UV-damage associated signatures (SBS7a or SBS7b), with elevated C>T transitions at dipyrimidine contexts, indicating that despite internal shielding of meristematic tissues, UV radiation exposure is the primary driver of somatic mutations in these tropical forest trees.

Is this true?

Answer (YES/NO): NO